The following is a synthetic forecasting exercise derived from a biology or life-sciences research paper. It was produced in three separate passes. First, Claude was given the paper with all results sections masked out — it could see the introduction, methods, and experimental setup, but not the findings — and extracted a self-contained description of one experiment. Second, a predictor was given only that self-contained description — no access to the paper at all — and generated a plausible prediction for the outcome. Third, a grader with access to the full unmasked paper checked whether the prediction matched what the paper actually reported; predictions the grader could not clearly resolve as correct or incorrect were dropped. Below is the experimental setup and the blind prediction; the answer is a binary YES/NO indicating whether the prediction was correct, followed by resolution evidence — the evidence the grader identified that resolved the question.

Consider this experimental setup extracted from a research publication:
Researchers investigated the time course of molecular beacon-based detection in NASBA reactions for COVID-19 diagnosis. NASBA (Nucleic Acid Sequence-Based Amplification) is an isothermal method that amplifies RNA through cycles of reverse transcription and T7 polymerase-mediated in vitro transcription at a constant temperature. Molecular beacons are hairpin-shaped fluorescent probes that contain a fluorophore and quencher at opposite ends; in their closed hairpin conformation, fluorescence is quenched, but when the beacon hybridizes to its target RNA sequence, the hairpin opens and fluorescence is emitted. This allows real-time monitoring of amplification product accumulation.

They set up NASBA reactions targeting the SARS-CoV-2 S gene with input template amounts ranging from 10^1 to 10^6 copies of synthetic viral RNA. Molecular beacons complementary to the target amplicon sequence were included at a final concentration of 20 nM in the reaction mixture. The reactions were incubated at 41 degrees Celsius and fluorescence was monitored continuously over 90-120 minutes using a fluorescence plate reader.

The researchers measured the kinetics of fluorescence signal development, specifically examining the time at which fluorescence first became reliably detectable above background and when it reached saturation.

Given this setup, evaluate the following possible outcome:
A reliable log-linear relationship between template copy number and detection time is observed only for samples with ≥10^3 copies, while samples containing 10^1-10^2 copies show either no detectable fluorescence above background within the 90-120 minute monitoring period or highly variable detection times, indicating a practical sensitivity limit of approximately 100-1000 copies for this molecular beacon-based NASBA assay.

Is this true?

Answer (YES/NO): NO